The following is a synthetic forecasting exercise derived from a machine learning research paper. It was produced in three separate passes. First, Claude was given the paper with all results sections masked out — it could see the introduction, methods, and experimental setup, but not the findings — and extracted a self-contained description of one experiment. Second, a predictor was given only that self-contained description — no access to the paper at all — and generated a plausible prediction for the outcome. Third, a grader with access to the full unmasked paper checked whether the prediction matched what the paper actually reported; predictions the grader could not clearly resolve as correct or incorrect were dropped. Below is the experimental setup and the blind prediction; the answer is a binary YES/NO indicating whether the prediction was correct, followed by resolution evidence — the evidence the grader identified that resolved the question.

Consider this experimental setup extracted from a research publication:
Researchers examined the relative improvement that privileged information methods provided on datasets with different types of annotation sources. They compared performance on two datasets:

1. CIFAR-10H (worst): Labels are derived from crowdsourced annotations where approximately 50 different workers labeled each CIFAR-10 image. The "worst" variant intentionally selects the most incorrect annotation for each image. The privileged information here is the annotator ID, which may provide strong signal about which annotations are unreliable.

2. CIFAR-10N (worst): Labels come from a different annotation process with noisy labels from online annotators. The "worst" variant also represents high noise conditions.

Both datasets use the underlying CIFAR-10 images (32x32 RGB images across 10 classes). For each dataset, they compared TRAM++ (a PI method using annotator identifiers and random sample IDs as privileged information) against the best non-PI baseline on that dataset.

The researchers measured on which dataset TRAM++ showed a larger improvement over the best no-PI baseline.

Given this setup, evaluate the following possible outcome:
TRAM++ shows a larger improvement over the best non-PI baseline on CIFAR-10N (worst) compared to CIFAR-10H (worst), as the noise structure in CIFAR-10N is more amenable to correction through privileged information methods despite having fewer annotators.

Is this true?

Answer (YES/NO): NO